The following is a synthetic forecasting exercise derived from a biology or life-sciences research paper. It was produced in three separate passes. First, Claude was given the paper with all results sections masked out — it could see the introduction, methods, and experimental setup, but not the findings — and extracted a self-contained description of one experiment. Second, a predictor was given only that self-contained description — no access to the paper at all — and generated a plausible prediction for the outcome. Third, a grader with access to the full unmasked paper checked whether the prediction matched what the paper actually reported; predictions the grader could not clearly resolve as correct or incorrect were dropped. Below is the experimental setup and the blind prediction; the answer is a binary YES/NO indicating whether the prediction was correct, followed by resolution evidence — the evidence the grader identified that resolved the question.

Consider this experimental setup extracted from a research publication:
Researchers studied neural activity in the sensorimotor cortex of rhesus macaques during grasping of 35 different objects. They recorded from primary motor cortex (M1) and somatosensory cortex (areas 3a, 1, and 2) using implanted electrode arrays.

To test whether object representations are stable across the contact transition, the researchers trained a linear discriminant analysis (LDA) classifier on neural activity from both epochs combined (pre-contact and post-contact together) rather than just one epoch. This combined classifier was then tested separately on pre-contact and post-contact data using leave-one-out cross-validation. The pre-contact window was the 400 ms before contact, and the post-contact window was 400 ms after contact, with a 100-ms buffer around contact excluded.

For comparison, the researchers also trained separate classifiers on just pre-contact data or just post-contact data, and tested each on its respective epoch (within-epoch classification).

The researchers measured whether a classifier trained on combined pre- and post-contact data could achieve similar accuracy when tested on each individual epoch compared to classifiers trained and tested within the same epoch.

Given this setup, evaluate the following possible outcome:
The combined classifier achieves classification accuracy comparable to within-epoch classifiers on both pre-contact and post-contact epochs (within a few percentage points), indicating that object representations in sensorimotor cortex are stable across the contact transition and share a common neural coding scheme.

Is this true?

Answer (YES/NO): NO